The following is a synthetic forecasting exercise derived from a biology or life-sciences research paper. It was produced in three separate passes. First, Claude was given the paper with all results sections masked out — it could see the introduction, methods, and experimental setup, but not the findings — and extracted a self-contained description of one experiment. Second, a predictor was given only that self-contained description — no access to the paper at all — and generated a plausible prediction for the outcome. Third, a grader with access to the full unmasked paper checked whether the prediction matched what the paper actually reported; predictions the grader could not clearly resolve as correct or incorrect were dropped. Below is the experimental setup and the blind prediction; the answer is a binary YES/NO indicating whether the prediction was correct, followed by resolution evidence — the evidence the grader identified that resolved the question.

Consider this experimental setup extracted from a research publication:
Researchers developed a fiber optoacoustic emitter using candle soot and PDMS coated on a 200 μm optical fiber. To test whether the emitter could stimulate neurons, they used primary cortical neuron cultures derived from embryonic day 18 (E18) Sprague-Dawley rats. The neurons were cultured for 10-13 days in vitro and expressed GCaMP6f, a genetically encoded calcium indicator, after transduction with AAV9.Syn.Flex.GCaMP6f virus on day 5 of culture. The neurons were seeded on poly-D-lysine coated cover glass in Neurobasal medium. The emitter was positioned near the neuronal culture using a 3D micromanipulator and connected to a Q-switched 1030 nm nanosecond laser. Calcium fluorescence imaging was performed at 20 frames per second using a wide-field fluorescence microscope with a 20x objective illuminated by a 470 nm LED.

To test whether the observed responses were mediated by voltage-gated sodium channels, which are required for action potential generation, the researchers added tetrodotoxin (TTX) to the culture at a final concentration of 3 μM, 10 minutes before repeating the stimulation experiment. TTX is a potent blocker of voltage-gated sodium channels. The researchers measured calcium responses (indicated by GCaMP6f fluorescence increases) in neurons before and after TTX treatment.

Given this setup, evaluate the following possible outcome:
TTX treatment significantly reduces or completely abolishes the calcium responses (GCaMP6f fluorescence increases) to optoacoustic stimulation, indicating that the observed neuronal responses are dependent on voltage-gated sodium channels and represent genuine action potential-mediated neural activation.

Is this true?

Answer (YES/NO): YES